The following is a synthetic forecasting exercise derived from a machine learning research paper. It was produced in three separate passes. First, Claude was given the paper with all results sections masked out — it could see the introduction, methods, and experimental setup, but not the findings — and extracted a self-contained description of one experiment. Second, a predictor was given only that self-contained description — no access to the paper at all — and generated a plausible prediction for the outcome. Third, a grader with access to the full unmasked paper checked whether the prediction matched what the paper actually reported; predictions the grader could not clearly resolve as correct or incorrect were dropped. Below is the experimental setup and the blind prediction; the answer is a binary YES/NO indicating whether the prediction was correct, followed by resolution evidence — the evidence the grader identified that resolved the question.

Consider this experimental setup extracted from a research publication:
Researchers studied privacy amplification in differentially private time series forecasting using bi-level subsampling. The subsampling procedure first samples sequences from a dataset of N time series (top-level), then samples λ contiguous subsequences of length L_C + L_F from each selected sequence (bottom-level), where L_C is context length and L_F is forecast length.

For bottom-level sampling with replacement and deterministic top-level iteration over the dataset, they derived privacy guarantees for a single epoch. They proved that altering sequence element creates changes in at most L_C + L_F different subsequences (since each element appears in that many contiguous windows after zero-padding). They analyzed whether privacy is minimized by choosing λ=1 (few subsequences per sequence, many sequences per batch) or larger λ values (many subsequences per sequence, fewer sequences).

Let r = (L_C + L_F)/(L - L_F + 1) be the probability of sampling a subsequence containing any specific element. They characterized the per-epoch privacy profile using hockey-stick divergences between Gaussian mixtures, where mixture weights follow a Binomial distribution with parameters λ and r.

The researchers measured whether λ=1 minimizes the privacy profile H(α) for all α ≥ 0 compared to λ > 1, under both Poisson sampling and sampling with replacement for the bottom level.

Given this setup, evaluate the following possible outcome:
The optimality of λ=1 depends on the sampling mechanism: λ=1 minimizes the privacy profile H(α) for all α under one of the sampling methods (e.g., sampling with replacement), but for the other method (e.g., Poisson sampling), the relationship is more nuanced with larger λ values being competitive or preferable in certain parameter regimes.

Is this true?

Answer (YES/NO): NO